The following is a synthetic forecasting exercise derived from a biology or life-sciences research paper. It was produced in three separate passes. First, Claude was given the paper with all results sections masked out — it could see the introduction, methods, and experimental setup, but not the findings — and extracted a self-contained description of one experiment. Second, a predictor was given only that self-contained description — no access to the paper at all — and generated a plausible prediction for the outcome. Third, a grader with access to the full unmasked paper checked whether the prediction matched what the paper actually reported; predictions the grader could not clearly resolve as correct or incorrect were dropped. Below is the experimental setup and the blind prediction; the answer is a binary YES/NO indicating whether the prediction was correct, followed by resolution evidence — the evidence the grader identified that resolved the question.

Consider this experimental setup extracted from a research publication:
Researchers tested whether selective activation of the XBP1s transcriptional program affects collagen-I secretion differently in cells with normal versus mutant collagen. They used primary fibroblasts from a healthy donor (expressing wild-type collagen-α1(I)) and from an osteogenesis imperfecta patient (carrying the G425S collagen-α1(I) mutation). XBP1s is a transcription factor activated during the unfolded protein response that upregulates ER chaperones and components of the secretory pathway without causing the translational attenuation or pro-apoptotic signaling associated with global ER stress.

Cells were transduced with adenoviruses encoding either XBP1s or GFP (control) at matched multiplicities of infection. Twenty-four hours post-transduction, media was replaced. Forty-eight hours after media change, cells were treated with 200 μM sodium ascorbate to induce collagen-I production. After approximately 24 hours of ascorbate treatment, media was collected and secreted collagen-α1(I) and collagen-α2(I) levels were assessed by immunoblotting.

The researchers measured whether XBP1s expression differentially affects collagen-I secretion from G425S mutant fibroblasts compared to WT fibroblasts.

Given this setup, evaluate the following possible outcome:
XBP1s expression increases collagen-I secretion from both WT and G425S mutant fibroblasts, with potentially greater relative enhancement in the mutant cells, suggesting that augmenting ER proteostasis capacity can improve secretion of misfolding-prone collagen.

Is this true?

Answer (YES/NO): NO